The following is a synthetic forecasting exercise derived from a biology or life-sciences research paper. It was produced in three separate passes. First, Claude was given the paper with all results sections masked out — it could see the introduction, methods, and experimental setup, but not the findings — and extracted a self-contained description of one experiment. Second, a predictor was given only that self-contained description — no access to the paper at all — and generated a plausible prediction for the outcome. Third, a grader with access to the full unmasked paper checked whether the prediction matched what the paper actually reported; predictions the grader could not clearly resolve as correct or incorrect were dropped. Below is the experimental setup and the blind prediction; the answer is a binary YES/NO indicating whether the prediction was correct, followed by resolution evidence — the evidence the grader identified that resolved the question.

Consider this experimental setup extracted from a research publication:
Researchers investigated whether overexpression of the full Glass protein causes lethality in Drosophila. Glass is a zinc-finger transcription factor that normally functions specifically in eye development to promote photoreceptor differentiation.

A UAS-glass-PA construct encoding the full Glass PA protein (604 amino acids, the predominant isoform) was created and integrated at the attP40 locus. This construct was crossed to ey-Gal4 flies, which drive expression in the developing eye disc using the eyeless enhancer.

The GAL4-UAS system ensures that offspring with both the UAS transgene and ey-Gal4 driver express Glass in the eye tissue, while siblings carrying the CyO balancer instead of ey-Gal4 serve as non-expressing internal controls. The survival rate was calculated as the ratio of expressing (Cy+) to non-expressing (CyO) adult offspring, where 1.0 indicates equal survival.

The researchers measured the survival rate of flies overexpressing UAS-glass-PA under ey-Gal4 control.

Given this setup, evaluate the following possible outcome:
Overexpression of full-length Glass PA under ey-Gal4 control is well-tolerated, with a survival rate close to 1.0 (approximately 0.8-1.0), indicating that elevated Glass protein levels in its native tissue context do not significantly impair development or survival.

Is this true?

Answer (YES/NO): NO